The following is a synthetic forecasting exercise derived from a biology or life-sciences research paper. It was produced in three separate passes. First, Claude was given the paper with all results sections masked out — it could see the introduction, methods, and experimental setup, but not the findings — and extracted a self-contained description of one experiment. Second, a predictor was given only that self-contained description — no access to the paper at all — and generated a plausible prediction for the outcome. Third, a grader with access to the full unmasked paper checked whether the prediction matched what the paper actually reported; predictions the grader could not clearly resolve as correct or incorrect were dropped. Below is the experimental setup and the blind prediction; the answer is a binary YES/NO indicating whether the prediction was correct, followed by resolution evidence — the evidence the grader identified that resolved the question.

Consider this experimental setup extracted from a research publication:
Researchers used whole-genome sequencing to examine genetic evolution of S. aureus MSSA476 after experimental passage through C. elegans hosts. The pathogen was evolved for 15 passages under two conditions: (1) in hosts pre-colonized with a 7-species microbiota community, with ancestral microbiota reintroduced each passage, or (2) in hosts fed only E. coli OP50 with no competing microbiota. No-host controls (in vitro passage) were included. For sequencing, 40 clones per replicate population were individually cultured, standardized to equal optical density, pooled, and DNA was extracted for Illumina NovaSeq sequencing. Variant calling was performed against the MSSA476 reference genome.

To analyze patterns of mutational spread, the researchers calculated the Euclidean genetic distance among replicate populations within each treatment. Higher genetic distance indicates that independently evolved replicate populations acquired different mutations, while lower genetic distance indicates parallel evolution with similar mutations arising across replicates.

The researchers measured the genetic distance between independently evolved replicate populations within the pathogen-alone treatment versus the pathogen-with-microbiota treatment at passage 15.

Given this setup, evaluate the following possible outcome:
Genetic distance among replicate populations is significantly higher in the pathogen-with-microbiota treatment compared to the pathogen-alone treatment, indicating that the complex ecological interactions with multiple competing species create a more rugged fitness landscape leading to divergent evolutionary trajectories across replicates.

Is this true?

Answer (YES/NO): NO